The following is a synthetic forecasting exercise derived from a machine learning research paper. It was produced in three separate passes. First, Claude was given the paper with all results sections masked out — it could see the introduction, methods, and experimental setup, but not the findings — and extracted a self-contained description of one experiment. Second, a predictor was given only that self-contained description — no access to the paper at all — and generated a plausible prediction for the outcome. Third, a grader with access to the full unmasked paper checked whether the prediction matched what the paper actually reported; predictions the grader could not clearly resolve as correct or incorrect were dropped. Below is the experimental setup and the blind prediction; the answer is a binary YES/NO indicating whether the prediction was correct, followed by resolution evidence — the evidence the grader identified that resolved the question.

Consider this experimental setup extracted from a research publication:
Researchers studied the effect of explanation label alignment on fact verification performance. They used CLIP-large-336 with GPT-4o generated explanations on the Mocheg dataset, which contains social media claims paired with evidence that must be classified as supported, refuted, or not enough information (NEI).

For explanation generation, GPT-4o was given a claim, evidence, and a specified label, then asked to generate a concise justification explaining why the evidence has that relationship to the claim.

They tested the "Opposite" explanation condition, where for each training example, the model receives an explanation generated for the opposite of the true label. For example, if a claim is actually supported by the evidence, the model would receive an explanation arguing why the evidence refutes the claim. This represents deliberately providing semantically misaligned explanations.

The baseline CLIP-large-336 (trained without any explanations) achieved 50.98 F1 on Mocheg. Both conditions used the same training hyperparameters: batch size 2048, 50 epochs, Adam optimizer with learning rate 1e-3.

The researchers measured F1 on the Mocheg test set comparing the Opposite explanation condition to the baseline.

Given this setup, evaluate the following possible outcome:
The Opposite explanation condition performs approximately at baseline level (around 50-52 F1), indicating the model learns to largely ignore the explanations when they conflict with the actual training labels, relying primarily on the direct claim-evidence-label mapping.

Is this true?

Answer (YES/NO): NO